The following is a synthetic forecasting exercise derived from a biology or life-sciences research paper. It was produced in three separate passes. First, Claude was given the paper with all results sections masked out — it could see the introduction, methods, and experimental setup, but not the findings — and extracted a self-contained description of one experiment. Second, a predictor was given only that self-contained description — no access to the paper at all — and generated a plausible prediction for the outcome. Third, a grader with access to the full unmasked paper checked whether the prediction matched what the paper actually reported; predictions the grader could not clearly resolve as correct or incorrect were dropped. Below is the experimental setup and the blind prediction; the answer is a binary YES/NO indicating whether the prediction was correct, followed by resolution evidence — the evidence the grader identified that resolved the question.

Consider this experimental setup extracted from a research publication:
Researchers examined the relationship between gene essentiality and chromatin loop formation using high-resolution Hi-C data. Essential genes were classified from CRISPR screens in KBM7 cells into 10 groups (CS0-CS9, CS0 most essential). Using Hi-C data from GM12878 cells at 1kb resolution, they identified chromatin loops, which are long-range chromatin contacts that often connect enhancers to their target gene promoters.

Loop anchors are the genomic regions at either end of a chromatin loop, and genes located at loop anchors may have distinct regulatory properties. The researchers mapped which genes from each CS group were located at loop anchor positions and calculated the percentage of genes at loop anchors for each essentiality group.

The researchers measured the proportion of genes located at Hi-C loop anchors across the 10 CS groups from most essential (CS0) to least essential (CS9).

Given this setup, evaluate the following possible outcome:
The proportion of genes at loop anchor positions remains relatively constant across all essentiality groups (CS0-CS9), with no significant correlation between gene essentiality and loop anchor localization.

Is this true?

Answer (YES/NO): NO